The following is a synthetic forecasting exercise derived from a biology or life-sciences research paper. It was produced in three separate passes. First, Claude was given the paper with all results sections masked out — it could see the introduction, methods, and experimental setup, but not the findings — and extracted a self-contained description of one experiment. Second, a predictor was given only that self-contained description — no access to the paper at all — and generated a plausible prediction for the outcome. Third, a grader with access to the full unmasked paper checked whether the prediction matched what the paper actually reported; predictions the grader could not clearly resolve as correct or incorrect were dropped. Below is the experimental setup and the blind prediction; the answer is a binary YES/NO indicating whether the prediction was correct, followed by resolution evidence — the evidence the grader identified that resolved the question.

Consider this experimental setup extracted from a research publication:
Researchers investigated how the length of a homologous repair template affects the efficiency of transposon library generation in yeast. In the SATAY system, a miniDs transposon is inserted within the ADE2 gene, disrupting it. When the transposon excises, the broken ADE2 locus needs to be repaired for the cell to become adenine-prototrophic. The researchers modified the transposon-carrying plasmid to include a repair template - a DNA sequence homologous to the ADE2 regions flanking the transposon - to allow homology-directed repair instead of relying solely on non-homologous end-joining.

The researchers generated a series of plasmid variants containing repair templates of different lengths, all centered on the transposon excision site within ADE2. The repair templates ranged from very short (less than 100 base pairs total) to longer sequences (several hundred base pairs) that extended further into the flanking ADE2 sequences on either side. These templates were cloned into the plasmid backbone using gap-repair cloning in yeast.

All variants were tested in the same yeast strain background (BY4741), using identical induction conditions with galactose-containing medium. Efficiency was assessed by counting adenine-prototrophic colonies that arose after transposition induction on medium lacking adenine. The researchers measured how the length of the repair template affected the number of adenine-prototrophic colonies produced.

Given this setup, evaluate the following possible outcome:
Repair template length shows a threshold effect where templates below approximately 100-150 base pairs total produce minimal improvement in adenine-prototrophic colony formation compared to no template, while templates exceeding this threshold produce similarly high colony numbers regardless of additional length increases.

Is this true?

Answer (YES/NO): NO